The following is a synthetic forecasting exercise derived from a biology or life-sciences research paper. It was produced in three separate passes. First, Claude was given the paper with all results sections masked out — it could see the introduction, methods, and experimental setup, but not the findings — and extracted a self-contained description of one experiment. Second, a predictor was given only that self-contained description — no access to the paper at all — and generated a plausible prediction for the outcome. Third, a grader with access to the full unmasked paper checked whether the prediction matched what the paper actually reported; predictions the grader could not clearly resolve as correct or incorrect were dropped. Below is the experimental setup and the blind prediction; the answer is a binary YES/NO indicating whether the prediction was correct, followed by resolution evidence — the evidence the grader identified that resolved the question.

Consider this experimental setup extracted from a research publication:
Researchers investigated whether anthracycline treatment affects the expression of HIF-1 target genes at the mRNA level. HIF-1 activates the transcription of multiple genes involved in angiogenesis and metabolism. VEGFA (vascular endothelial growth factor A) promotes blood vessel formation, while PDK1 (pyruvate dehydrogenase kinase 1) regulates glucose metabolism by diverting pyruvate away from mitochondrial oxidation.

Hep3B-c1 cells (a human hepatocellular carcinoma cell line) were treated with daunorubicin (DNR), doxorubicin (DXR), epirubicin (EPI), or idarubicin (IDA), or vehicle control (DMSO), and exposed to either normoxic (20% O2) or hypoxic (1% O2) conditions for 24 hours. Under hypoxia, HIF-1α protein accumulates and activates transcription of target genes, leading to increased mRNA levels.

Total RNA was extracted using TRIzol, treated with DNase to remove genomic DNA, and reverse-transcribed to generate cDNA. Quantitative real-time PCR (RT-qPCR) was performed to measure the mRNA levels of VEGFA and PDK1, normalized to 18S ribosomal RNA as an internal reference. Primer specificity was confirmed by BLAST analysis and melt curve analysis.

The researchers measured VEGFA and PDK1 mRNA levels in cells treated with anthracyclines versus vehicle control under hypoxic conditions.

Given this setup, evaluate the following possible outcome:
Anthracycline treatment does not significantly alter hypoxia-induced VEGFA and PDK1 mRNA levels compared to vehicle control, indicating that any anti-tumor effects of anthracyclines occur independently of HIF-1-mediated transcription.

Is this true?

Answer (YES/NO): NO